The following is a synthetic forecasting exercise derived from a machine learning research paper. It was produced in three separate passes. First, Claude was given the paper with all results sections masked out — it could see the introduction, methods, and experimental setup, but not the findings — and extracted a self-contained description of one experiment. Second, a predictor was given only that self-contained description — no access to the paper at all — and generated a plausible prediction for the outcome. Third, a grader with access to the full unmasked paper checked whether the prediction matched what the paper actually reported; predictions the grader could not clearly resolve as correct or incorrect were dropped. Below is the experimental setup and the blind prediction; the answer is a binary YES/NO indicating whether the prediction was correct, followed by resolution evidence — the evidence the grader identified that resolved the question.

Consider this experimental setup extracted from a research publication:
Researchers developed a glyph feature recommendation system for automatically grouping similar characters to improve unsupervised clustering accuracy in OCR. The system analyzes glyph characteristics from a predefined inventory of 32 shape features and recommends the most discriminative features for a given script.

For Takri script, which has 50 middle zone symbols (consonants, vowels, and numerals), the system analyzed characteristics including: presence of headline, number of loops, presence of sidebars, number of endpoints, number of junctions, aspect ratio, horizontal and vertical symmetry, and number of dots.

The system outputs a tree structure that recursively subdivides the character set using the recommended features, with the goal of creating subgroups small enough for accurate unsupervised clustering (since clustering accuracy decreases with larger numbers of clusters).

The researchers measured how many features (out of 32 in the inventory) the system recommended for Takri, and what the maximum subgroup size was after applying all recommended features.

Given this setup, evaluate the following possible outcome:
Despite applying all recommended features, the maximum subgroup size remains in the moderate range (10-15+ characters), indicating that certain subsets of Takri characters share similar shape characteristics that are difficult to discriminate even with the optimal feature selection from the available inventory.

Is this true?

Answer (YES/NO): NO